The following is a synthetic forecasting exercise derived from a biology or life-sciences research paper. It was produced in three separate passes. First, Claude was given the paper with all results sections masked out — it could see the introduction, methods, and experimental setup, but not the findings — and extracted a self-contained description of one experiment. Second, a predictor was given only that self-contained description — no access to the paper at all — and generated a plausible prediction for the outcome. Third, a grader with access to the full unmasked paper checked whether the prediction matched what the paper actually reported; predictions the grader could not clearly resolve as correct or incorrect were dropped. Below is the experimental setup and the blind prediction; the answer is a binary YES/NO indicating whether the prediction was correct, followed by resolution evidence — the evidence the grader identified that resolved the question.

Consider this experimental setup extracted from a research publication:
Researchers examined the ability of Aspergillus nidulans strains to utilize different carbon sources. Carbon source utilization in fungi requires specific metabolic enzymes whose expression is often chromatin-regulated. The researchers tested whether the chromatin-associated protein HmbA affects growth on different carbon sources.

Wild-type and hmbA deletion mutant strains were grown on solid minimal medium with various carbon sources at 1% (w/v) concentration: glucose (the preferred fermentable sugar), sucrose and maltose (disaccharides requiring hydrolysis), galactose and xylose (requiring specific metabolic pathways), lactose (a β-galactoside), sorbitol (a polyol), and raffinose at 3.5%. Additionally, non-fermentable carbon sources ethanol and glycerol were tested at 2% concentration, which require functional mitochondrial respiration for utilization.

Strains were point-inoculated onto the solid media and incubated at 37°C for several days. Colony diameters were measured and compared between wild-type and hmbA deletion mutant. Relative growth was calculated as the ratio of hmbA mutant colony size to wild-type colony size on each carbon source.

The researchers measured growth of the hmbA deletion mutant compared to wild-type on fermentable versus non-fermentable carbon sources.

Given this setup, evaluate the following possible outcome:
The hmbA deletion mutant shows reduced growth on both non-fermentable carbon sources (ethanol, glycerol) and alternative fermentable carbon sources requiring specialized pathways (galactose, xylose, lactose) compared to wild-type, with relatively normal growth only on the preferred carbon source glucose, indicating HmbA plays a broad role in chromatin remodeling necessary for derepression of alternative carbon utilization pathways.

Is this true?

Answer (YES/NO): NO